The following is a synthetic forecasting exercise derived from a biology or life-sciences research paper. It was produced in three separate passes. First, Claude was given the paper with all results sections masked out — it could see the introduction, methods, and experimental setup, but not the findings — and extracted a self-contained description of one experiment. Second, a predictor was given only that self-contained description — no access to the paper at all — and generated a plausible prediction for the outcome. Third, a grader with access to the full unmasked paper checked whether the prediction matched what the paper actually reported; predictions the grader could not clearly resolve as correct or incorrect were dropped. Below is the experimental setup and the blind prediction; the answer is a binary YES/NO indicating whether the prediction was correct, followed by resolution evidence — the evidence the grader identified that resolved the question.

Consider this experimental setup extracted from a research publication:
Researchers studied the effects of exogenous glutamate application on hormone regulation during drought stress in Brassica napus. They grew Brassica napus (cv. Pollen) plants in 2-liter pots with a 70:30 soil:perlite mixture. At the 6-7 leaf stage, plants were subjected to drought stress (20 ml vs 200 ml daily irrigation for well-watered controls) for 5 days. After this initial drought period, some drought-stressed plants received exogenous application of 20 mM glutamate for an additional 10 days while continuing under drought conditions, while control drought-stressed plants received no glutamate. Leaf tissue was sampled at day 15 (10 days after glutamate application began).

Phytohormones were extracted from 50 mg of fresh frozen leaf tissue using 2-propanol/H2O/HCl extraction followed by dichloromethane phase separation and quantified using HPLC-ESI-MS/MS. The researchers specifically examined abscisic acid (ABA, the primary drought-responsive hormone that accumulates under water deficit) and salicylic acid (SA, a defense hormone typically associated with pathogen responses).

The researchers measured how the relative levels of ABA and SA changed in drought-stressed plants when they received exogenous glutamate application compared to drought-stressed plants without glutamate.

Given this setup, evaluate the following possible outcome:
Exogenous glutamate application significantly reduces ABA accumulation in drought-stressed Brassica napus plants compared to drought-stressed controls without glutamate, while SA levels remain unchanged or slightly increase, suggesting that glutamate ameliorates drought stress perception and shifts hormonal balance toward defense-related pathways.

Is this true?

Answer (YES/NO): YES